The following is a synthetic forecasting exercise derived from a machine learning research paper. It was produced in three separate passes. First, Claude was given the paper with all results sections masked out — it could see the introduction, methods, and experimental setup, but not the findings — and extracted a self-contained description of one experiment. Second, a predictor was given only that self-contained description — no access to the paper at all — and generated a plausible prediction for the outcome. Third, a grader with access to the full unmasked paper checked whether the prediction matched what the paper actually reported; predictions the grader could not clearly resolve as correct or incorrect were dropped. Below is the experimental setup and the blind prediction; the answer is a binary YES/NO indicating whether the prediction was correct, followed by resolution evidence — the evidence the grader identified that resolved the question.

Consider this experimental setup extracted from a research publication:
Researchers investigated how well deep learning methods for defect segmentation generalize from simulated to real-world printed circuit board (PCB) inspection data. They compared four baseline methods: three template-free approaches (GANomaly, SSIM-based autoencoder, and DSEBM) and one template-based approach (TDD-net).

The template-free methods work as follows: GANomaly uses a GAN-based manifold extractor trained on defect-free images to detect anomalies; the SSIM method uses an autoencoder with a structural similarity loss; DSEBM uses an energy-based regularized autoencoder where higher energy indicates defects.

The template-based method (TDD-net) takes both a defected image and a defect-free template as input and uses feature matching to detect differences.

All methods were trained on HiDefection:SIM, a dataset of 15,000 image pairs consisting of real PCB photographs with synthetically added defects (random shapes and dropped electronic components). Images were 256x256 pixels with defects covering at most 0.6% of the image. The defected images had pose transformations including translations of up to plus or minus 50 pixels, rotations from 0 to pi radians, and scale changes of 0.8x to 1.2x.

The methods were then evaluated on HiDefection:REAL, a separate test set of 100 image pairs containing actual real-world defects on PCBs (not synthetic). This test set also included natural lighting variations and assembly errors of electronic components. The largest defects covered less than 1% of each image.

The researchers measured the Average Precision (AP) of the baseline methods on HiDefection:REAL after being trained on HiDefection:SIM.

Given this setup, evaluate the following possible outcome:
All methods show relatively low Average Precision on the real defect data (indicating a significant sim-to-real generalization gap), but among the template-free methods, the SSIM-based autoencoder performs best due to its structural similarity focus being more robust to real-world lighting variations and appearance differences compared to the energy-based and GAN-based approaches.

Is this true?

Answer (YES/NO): NO